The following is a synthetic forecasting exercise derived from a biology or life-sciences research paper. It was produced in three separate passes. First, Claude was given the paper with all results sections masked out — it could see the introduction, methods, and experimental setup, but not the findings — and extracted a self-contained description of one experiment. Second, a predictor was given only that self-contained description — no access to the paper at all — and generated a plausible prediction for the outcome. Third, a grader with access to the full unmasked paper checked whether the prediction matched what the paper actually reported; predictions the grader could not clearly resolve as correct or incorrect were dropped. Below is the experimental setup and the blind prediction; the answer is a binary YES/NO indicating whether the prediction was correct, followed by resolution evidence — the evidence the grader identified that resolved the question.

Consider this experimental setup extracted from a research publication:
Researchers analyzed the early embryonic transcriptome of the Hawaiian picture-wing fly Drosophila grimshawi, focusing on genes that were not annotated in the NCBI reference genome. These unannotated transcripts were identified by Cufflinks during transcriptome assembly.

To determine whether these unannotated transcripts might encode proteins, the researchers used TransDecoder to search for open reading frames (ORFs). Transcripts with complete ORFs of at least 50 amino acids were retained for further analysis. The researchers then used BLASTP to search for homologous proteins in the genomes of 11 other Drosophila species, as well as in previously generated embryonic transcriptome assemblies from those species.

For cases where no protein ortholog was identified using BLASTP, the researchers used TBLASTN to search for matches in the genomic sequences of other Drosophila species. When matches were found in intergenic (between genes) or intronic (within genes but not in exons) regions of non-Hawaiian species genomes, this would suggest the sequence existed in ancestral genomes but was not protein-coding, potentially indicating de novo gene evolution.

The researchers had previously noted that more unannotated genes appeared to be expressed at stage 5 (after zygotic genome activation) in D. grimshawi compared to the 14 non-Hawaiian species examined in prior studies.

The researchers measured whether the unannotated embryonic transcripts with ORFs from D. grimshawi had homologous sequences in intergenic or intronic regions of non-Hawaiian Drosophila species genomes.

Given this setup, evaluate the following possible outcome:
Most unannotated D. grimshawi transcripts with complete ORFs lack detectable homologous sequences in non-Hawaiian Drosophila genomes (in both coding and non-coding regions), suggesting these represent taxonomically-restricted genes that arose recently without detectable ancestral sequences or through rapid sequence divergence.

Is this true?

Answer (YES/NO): NO